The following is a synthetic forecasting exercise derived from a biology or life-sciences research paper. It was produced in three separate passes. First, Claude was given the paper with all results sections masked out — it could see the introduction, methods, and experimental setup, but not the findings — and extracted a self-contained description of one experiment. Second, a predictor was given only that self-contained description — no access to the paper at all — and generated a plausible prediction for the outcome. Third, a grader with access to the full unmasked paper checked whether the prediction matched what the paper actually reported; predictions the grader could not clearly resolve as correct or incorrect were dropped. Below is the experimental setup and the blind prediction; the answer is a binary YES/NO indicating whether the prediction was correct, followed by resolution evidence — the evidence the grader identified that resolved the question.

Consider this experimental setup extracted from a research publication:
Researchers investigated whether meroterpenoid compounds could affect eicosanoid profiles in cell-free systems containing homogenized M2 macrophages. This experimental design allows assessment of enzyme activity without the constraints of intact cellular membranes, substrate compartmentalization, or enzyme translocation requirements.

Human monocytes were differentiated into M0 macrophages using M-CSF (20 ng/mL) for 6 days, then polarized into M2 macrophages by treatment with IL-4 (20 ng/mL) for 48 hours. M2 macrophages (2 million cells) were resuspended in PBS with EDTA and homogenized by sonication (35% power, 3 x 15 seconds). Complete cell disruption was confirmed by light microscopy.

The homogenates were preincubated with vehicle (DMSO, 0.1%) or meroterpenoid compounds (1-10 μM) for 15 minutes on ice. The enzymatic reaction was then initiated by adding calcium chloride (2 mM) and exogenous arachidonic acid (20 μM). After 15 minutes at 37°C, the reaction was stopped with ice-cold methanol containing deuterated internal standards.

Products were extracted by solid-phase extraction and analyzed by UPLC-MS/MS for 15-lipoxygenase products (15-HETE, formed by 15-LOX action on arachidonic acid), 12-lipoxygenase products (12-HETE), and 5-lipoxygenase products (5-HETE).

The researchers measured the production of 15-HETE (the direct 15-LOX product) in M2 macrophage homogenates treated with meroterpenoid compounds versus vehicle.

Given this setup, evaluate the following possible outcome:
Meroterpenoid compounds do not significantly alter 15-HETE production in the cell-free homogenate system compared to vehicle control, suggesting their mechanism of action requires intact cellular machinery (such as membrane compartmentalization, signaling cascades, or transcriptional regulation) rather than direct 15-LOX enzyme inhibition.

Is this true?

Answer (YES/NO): YES